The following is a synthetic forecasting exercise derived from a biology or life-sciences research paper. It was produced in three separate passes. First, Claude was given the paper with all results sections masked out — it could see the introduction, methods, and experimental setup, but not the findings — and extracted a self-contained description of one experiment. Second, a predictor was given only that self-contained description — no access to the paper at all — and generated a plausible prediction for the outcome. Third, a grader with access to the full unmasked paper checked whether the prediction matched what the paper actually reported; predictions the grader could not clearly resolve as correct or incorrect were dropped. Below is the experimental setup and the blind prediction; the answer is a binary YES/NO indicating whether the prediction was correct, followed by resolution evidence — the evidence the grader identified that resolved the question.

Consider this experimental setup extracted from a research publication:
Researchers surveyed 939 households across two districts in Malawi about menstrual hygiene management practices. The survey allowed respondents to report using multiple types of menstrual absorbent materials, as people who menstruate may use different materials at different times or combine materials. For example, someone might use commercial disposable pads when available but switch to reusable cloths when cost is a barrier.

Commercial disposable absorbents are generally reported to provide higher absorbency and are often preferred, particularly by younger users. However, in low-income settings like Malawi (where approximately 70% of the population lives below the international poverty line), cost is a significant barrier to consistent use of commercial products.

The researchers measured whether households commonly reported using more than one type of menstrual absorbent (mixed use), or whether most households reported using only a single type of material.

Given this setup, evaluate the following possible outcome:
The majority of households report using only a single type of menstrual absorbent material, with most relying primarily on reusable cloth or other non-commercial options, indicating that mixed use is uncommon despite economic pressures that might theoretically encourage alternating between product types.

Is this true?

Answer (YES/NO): YES